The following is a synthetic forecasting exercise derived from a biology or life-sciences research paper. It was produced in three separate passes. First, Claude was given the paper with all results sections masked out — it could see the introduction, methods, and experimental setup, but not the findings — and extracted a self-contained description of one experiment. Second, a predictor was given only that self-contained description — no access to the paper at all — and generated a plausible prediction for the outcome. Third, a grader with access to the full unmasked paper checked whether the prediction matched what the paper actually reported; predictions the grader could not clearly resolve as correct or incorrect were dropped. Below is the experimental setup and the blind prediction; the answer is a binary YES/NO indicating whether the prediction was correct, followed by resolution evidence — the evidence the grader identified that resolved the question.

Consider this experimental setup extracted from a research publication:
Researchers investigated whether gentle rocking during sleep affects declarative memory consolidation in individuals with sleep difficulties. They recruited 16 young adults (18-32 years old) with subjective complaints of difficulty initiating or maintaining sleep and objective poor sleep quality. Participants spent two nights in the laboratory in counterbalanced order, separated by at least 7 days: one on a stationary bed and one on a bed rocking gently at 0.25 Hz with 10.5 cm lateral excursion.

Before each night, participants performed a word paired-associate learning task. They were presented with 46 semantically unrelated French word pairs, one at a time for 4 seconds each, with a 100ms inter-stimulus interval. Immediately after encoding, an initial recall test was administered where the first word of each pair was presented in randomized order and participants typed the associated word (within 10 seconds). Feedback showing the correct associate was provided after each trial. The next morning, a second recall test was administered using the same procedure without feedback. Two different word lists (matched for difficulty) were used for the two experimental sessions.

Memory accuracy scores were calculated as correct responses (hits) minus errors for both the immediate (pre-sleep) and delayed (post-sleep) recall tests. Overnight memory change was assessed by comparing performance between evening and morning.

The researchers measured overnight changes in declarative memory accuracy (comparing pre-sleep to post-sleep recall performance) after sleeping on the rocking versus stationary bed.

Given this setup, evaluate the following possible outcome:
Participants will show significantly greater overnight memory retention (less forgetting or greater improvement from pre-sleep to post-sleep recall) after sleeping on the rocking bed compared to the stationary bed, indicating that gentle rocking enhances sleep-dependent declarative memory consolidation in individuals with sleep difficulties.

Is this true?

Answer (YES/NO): NO